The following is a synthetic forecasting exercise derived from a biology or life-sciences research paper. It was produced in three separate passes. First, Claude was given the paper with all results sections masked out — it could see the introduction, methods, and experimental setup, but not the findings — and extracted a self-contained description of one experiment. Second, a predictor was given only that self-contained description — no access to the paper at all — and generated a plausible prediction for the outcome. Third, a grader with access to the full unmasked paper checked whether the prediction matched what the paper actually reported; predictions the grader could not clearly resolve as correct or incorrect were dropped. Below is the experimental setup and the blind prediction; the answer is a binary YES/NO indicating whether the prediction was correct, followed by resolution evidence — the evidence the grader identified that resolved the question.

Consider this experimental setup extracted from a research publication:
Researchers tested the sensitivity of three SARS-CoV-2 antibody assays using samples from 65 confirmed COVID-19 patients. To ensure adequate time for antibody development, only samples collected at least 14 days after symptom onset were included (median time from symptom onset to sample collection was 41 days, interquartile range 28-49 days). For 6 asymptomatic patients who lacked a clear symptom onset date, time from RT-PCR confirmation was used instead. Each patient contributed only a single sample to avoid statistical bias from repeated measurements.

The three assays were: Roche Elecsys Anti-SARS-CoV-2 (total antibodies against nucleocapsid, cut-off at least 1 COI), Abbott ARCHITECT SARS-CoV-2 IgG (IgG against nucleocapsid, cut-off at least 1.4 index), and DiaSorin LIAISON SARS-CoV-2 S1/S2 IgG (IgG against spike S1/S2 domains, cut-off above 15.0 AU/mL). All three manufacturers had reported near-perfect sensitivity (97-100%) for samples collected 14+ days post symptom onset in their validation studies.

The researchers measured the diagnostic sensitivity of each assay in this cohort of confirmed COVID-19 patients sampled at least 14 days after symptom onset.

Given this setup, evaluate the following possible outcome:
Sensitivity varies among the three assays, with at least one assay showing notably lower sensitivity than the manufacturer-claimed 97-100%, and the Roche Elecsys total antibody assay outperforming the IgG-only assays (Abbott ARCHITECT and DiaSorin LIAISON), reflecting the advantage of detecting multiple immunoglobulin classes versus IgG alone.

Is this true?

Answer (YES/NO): YES